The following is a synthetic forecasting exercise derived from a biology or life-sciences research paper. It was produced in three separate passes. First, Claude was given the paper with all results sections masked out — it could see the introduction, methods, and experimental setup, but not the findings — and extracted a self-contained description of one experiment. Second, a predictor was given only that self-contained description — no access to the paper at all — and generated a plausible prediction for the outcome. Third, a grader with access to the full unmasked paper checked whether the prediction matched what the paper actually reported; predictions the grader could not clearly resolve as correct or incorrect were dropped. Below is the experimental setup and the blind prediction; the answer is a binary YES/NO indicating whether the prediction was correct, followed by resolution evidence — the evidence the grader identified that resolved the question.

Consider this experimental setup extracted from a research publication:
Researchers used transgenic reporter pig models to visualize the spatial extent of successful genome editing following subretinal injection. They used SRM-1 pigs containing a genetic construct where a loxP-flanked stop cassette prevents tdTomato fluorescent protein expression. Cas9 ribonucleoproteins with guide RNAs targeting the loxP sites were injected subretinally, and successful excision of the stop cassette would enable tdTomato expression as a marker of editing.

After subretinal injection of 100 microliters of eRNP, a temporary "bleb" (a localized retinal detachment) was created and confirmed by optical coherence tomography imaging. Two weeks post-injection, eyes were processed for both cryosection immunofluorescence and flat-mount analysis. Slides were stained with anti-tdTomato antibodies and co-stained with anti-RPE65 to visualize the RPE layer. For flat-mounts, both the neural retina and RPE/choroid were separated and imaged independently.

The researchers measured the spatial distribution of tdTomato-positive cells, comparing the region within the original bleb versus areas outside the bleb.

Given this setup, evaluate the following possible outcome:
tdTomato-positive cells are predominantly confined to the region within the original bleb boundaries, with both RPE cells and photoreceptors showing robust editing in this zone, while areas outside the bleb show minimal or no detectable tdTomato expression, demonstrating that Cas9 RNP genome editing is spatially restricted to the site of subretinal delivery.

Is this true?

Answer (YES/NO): NO